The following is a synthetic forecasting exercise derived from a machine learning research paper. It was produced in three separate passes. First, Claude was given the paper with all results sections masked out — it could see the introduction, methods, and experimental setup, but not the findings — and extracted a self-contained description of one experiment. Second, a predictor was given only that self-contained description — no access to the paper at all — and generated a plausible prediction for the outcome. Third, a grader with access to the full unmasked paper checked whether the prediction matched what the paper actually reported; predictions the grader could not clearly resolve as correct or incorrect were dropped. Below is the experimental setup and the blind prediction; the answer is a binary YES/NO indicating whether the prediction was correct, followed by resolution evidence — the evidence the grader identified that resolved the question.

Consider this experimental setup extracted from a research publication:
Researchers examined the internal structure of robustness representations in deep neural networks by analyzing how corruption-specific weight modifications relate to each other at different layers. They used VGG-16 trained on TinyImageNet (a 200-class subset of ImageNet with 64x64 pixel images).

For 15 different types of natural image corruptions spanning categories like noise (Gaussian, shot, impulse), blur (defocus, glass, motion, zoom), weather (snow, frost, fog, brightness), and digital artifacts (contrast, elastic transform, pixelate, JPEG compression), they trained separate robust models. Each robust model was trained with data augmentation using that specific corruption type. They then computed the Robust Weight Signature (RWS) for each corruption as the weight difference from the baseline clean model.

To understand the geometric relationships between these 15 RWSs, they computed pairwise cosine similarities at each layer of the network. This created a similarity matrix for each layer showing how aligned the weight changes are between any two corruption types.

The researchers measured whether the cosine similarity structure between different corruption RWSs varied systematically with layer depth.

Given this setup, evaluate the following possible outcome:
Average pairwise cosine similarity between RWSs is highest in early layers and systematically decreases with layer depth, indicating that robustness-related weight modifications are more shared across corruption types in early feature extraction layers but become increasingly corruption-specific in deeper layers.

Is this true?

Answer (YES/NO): NO